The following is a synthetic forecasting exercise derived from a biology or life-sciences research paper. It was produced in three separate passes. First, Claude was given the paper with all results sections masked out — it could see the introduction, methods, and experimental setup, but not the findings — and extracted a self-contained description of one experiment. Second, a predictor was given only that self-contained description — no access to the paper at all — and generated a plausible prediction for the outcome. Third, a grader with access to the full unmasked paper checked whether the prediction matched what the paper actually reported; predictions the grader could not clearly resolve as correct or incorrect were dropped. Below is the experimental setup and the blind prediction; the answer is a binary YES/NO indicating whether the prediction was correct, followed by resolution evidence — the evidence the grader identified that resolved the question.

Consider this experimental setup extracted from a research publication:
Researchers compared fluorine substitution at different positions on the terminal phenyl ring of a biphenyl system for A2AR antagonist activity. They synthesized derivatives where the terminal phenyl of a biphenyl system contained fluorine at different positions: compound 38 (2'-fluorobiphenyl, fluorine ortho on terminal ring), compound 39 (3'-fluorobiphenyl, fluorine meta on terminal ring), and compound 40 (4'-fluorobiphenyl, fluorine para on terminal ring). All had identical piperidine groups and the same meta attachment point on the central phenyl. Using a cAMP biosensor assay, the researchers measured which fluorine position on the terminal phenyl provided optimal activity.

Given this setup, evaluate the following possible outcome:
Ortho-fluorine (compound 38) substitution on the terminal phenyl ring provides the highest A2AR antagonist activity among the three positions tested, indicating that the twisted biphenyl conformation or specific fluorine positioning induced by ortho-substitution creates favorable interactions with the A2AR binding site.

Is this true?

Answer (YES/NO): NO